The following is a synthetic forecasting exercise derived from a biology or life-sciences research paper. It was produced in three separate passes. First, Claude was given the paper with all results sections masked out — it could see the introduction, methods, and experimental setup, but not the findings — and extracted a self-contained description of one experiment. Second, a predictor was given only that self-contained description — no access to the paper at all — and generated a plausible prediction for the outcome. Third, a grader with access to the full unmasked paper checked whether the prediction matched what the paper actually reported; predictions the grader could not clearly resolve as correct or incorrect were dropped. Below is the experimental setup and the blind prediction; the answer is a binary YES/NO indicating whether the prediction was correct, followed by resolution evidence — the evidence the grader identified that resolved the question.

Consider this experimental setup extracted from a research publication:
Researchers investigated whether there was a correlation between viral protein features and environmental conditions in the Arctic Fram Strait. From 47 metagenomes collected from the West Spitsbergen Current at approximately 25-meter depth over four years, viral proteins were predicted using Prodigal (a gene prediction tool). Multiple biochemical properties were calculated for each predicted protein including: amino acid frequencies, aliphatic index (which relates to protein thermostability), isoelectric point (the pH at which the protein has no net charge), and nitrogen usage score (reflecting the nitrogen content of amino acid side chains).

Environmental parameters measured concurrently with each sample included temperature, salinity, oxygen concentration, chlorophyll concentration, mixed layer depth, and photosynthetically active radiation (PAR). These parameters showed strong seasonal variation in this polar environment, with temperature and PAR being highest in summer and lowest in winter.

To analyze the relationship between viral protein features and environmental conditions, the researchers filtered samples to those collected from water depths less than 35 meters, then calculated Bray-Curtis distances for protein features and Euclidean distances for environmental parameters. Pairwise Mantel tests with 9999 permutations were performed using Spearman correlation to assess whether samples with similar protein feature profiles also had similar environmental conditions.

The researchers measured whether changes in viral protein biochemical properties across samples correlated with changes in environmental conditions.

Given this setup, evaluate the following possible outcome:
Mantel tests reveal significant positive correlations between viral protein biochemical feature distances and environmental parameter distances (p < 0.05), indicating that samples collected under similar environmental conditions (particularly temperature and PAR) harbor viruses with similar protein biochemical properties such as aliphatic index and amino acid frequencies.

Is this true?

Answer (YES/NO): NO